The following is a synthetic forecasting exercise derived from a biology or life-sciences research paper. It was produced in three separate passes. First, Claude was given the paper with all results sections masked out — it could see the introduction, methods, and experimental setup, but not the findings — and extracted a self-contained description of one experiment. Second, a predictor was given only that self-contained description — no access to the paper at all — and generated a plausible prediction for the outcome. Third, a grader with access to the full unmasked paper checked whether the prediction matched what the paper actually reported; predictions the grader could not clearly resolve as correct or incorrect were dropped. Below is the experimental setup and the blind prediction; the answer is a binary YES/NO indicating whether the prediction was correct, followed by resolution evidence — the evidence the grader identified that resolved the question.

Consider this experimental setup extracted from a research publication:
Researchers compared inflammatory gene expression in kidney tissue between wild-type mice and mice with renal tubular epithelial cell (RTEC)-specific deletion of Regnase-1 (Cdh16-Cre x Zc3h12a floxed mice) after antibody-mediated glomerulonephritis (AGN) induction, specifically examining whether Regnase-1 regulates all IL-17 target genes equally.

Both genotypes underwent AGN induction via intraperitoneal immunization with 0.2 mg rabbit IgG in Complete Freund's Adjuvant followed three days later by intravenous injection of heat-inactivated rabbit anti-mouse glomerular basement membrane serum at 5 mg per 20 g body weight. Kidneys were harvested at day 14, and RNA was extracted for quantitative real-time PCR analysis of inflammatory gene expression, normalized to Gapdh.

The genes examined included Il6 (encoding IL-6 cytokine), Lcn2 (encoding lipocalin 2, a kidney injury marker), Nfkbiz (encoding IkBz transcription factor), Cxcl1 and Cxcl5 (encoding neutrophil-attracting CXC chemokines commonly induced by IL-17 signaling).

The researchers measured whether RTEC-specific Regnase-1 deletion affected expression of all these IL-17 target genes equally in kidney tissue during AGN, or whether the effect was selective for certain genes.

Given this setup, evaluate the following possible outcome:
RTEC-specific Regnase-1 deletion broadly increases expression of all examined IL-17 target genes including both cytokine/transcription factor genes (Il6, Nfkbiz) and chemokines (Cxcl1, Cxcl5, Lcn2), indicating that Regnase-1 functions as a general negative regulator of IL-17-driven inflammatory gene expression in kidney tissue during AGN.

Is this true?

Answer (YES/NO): NO